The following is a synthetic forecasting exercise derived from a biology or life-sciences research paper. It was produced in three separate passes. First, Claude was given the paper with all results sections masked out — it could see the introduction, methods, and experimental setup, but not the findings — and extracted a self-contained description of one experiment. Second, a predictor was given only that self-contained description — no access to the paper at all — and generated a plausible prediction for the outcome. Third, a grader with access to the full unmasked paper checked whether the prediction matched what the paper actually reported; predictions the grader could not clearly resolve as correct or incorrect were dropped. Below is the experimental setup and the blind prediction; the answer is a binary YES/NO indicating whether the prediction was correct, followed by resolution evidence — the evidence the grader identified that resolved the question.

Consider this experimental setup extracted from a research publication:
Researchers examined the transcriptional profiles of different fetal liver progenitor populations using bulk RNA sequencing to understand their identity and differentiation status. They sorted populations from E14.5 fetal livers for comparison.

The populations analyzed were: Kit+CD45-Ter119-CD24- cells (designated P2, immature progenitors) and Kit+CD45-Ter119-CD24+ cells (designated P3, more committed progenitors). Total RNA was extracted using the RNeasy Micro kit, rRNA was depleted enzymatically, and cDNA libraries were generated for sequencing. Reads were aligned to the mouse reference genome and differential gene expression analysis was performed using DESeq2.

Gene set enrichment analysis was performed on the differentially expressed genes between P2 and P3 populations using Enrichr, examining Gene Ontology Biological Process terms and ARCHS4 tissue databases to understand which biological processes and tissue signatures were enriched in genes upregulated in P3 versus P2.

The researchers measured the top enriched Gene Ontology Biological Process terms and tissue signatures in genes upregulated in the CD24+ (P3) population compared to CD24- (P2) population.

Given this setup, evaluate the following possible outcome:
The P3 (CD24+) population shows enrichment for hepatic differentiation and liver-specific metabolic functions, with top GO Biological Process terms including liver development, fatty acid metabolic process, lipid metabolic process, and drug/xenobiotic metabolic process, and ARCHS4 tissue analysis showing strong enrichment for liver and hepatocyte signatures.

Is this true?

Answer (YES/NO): NO